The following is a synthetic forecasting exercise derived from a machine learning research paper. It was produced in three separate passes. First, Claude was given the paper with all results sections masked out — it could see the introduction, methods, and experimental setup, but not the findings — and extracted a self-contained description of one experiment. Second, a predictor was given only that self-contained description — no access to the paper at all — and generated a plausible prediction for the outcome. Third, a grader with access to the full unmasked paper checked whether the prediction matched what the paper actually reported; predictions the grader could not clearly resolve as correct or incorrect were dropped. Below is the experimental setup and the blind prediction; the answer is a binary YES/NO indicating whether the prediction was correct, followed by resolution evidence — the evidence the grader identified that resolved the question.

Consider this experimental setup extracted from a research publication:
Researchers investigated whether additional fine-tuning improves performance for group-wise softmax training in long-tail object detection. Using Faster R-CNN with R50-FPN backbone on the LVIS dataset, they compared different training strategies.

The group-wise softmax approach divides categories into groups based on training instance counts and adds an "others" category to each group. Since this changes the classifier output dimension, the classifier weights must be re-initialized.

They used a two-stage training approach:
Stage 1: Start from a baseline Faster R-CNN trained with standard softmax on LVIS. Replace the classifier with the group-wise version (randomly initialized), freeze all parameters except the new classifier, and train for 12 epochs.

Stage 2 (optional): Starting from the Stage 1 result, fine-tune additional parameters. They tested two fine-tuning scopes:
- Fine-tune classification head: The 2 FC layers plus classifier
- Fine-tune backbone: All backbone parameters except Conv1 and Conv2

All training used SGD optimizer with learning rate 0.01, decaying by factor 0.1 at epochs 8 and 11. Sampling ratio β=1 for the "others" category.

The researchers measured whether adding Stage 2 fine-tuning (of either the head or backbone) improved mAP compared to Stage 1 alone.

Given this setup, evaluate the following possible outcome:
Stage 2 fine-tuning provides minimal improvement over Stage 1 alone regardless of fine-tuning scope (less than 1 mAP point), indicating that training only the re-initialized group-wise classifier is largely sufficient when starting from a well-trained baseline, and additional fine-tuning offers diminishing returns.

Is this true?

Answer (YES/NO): YES